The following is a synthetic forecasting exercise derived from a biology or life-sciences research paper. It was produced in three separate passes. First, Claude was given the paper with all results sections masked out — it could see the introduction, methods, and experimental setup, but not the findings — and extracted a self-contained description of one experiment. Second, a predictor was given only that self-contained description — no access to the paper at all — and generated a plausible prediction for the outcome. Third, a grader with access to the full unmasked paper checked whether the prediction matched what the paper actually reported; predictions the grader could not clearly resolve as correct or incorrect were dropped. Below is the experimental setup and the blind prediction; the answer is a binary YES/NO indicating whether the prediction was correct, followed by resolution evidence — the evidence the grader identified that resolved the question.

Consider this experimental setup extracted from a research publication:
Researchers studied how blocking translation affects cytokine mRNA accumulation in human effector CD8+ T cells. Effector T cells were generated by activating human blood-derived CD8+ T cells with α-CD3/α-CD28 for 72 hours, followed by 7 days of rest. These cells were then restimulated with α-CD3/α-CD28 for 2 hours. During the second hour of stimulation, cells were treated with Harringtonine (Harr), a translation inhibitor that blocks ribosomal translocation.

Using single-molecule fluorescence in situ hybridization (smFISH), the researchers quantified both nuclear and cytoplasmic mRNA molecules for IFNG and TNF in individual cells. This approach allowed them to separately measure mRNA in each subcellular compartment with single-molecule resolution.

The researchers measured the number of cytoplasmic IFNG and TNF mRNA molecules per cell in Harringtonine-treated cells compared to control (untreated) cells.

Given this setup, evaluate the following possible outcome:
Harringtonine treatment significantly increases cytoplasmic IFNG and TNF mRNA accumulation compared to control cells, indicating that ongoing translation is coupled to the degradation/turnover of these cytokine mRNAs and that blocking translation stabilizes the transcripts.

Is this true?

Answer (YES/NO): YES